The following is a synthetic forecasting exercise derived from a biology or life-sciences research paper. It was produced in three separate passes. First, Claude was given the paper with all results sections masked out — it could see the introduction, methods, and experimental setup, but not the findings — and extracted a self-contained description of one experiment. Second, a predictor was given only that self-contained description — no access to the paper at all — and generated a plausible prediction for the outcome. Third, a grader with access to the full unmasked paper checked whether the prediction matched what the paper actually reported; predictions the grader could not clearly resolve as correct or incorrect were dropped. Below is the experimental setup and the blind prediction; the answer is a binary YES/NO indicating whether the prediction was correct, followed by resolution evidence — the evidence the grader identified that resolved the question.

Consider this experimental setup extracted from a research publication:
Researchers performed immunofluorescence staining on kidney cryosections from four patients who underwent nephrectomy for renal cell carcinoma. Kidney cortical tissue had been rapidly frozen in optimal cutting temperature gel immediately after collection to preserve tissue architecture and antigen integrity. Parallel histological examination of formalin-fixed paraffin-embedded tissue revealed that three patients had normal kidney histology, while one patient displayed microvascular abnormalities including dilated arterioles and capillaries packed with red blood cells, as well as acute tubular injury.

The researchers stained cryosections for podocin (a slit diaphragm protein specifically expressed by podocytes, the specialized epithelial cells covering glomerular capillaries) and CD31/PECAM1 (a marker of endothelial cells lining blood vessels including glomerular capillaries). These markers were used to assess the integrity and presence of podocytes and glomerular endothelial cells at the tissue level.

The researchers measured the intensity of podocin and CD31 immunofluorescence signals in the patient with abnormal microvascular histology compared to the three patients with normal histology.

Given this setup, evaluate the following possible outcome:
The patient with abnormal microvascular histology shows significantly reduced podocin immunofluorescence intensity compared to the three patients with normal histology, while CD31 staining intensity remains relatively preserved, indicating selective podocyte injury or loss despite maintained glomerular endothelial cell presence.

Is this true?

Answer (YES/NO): NO